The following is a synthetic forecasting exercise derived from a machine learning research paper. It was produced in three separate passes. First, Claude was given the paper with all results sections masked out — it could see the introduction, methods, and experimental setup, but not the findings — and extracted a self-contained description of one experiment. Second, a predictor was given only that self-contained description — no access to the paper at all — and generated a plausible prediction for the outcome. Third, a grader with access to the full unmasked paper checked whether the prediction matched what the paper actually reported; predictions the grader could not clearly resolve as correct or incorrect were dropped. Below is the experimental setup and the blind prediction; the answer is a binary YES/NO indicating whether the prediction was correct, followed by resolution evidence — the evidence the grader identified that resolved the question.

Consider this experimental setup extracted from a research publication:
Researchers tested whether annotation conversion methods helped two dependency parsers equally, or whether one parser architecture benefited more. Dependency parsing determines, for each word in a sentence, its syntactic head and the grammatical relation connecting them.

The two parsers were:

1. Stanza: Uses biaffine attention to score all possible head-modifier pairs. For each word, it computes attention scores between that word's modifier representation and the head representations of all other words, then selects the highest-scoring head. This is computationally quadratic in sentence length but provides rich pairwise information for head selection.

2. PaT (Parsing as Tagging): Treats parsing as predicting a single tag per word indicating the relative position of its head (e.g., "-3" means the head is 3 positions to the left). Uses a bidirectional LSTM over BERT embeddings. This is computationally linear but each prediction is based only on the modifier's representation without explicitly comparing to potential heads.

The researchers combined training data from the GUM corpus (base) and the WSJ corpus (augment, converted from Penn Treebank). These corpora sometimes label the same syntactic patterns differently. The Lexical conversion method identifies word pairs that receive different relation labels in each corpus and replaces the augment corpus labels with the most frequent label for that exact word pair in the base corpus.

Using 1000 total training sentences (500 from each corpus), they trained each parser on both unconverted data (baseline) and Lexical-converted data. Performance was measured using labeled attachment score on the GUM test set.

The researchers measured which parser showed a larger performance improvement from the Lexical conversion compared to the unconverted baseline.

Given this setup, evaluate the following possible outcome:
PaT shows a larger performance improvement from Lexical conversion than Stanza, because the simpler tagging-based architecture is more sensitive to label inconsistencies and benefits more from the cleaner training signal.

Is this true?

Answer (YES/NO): YES